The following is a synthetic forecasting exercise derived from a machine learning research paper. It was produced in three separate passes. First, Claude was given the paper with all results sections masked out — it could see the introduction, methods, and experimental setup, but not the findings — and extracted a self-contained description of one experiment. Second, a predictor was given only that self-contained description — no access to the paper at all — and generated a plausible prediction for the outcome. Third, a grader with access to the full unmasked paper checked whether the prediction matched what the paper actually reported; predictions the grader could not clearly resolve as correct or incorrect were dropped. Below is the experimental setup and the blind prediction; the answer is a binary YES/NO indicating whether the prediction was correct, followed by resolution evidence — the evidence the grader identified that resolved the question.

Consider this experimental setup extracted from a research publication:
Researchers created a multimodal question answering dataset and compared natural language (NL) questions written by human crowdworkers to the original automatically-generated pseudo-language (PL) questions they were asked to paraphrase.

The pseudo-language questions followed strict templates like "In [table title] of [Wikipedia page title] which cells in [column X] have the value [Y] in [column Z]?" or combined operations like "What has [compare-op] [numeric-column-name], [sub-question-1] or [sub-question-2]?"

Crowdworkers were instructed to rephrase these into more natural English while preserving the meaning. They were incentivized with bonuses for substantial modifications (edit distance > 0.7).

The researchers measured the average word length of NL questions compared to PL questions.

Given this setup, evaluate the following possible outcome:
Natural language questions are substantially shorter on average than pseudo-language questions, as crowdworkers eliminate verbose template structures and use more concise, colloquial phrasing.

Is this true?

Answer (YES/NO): NO